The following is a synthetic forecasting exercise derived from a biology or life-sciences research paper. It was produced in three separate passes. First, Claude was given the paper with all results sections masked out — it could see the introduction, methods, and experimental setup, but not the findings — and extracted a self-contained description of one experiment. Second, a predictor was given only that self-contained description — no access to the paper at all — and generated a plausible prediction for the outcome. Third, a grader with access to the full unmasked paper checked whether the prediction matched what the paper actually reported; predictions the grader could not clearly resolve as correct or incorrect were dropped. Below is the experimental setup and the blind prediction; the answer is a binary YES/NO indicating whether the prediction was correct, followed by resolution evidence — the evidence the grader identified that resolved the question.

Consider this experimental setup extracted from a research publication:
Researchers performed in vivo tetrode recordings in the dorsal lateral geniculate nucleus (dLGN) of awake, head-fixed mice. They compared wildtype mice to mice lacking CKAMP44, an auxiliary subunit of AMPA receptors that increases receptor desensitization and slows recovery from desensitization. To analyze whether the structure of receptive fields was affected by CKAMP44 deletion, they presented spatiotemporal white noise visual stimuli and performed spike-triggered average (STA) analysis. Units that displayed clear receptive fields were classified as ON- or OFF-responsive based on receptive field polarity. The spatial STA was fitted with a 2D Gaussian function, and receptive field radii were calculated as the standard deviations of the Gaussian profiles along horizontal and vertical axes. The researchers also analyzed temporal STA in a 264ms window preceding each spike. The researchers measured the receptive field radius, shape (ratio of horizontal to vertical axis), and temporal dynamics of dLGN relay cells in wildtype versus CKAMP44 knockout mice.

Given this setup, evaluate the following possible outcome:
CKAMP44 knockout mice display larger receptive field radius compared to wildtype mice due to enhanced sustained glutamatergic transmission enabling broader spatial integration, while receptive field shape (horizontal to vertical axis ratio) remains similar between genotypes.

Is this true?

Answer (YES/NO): NO